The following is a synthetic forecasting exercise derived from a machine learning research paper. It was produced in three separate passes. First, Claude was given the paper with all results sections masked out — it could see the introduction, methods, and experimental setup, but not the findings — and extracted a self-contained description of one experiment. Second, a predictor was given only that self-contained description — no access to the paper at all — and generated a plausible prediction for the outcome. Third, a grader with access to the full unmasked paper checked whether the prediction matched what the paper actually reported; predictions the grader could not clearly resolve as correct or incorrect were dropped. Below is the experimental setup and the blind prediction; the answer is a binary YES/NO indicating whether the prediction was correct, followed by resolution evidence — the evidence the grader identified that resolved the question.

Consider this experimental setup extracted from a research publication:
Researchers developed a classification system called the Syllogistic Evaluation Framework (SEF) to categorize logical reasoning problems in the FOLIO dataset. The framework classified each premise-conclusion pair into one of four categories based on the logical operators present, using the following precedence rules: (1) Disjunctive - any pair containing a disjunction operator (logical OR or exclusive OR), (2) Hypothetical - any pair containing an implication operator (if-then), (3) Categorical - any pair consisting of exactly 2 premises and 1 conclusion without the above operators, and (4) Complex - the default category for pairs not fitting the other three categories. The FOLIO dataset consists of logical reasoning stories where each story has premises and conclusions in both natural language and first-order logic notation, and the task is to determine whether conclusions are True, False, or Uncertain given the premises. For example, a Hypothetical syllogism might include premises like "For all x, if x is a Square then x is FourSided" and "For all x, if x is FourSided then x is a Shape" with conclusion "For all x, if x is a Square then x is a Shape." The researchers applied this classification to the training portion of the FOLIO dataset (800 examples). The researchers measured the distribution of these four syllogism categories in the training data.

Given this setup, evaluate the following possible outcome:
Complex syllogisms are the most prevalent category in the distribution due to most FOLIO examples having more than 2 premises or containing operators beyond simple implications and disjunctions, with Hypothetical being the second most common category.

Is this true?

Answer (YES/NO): NO